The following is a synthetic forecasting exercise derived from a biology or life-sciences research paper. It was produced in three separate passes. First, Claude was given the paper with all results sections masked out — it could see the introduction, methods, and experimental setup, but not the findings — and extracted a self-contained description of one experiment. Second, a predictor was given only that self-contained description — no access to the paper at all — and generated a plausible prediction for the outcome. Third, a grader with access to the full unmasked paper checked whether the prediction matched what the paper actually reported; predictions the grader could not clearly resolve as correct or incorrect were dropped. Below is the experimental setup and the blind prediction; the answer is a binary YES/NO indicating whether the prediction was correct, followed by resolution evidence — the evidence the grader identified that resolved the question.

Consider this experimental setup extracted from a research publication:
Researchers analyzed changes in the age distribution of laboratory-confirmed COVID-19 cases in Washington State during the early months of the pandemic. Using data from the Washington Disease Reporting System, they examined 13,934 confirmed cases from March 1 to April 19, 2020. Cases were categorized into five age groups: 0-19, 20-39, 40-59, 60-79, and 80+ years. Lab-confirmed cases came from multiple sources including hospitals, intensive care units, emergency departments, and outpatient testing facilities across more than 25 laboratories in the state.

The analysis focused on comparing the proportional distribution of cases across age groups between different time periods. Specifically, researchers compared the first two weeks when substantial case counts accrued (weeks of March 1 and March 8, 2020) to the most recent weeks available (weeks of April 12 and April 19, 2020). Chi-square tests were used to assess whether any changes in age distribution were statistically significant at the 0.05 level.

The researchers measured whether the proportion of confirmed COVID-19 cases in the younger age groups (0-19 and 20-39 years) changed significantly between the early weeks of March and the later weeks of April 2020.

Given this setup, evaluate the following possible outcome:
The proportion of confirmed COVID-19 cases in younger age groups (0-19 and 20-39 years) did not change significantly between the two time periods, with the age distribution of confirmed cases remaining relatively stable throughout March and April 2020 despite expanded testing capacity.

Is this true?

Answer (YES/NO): NO